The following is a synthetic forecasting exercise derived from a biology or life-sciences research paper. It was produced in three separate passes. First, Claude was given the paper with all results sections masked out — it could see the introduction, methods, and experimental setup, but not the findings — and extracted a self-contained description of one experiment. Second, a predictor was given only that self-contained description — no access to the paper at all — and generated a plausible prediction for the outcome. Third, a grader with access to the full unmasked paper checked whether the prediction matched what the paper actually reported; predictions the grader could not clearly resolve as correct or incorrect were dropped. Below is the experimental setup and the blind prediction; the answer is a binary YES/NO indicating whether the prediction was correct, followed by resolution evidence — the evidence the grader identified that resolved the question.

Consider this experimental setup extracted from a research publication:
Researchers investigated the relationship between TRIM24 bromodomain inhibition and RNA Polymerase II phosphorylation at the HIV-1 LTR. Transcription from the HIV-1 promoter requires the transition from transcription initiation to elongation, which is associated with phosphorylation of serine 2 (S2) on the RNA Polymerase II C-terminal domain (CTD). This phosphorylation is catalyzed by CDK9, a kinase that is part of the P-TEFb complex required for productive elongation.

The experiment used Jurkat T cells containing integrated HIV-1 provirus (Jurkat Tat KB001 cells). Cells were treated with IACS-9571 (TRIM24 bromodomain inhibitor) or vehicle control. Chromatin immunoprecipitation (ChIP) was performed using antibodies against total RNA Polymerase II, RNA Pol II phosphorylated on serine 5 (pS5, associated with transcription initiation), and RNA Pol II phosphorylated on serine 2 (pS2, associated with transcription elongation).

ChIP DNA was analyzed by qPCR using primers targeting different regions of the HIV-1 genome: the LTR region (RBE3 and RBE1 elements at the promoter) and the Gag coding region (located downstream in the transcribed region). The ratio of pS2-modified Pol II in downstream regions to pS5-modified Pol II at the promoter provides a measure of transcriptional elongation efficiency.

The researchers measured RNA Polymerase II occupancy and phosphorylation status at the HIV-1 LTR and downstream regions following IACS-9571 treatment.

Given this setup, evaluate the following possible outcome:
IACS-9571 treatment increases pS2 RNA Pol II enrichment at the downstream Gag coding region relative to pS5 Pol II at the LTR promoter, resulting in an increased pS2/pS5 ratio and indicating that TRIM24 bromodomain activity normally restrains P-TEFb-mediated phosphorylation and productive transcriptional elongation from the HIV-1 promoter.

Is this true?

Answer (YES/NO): YES